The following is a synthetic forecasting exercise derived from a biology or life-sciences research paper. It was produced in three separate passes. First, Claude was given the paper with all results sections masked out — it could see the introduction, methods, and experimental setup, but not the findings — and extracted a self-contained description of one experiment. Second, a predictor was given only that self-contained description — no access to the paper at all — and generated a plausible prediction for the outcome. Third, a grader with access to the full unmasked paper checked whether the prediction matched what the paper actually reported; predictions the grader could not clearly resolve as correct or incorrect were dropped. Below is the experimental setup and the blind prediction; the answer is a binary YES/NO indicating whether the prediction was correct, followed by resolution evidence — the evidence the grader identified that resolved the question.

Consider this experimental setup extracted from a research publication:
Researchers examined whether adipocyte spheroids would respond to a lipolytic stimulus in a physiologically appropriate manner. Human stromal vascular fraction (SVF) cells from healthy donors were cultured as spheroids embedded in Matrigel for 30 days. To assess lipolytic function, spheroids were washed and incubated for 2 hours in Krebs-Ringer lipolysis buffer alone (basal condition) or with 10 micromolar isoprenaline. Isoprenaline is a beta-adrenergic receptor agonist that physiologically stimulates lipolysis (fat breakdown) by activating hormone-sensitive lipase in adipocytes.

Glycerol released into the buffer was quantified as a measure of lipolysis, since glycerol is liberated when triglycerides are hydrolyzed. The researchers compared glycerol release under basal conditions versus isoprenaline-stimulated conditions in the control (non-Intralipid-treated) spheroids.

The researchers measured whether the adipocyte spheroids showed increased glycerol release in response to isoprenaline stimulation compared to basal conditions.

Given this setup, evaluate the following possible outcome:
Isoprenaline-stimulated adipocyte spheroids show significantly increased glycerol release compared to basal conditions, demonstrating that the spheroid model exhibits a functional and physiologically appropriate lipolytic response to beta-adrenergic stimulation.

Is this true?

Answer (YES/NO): YES